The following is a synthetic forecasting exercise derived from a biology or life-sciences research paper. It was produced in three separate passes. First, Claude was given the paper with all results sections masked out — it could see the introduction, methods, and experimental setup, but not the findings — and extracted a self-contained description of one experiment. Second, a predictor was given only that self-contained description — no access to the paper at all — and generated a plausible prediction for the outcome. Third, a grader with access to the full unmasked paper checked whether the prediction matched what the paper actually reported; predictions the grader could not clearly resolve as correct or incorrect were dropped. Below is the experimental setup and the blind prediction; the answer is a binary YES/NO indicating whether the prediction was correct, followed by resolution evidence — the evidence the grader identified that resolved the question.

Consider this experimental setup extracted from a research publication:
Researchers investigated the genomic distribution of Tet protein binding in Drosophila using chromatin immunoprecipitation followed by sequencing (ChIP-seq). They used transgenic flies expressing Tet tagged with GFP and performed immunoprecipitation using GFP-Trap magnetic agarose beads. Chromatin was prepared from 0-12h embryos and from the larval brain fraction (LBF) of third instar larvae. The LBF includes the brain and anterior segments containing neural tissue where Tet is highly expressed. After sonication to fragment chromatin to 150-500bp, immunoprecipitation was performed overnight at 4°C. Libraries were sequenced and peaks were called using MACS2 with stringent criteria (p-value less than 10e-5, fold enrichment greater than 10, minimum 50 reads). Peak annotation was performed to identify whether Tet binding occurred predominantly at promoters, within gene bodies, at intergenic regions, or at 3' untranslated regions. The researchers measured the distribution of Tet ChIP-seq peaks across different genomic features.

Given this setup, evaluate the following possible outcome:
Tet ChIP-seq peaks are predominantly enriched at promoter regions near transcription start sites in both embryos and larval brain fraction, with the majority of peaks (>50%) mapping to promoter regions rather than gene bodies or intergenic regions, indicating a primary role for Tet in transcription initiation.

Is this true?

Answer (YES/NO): NO